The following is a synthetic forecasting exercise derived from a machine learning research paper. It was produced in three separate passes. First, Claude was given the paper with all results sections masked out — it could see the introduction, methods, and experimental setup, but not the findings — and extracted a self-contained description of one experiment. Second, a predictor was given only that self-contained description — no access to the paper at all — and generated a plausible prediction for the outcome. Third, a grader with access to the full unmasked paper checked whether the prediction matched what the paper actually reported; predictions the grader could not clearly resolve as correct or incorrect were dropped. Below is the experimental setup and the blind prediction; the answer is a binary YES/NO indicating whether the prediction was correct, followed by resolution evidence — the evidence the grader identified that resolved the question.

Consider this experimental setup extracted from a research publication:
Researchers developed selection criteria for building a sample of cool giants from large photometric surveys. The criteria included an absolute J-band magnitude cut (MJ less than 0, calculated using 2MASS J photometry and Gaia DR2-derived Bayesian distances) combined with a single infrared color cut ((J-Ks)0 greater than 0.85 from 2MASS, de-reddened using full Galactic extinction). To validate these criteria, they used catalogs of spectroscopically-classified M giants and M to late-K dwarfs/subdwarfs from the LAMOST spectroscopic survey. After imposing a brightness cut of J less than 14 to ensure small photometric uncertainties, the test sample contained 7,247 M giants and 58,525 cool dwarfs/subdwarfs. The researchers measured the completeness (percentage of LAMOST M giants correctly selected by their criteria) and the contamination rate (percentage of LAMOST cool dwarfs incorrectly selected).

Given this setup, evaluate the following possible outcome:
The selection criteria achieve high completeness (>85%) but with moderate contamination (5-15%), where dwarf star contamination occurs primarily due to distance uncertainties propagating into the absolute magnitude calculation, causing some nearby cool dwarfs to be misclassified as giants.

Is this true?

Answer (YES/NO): NO